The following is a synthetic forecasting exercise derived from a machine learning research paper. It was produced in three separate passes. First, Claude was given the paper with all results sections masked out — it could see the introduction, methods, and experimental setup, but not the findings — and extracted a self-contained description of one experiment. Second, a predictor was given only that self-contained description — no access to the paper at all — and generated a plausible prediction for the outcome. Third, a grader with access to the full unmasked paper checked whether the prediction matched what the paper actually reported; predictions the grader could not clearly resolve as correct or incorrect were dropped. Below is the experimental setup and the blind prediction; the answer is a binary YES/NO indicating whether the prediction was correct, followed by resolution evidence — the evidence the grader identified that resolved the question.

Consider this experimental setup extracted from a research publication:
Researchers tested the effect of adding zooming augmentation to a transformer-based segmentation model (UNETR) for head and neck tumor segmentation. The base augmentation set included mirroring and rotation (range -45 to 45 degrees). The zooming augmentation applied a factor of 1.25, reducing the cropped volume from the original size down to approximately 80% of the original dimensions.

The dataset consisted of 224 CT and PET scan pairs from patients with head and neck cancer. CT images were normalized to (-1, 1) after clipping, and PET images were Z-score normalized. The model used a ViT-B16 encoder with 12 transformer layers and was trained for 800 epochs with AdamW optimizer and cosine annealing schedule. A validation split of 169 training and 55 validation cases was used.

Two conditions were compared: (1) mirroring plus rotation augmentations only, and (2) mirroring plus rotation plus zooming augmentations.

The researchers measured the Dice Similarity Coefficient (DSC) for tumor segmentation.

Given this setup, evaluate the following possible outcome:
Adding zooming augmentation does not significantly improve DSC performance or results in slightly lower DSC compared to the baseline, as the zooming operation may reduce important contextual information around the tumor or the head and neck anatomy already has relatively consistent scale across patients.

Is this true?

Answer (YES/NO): YES